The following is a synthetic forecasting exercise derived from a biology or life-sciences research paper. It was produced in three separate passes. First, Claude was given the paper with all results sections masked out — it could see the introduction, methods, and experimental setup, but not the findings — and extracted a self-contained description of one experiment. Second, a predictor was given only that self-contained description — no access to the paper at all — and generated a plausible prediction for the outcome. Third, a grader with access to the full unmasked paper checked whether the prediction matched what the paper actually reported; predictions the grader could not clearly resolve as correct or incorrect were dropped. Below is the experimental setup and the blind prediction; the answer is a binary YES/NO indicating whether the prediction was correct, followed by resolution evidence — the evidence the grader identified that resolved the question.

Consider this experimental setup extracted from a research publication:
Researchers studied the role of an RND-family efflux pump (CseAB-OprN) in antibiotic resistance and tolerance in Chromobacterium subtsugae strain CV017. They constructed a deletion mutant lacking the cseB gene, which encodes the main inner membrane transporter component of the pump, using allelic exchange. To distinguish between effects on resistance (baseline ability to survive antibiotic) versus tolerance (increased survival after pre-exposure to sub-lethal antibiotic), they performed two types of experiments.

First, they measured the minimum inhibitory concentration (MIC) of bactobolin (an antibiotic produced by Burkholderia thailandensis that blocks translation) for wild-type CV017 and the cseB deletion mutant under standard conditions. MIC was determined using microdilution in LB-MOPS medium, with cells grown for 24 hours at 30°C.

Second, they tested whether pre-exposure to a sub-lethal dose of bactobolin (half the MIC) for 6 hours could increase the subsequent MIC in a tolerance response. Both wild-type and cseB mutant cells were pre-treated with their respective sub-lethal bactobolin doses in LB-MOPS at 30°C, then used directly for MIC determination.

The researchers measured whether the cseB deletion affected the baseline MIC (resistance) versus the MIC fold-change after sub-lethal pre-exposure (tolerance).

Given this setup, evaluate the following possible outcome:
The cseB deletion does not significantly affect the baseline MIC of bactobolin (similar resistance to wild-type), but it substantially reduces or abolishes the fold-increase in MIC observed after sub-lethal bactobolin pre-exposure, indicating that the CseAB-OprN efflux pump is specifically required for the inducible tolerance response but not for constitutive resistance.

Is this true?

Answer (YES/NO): YES